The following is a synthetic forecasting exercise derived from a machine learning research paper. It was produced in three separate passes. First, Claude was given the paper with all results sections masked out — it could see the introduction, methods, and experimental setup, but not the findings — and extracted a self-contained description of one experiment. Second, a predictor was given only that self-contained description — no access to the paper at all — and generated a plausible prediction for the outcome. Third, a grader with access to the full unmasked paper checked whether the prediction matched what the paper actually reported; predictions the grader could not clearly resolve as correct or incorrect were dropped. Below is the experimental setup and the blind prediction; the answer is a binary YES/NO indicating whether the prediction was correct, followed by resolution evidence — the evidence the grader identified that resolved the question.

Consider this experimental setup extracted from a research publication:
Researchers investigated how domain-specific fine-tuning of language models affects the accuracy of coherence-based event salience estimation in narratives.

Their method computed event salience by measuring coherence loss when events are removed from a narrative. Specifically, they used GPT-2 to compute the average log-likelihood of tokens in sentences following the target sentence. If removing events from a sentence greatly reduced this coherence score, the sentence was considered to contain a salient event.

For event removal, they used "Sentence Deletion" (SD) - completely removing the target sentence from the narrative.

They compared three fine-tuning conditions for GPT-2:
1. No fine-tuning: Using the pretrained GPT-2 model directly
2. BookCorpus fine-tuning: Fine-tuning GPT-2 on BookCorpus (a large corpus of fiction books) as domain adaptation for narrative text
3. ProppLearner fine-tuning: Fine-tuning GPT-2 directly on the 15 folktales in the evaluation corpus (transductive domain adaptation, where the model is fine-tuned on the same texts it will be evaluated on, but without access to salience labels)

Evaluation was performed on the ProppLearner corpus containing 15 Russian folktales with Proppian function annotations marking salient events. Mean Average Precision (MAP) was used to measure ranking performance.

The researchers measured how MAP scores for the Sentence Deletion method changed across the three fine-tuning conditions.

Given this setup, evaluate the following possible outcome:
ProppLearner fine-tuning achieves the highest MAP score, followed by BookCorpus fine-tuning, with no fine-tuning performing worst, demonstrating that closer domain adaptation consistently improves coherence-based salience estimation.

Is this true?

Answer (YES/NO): YES